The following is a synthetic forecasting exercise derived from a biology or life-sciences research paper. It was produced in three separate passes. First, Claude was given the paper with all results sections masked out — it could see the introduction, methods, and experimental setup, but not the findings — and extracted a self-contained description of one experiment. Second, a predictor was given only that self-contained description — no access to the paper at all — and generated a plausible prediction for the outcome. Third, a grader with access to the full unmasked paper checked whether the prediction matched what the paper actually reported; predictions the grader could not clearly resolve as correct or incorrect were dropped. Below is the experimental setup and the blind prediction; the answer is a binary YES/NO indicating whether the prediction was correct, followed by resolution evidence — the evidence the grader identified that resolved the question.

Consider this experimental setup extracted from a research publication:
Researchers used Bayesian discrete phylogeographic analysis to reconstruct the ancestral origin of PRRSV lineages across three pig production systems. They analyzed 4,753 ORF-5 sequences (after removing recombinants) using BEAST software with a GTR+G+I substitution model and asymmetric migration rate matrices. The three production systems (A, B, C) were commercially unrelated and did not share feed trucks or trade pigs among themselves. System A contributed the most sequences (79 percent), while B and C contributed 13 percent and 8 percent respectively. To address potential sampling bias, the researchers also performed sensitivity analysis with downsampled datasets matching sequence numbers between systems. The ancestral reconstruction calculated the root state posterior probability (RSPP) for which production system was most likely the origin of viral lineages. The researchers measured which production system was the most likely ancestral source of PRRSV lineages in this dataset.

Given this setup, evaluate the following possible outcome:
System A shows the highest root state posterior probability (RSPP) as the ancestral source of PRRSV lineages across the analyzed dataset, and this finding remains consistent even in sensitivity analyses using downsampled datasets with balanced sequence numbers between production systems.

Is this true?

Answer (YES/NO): YES